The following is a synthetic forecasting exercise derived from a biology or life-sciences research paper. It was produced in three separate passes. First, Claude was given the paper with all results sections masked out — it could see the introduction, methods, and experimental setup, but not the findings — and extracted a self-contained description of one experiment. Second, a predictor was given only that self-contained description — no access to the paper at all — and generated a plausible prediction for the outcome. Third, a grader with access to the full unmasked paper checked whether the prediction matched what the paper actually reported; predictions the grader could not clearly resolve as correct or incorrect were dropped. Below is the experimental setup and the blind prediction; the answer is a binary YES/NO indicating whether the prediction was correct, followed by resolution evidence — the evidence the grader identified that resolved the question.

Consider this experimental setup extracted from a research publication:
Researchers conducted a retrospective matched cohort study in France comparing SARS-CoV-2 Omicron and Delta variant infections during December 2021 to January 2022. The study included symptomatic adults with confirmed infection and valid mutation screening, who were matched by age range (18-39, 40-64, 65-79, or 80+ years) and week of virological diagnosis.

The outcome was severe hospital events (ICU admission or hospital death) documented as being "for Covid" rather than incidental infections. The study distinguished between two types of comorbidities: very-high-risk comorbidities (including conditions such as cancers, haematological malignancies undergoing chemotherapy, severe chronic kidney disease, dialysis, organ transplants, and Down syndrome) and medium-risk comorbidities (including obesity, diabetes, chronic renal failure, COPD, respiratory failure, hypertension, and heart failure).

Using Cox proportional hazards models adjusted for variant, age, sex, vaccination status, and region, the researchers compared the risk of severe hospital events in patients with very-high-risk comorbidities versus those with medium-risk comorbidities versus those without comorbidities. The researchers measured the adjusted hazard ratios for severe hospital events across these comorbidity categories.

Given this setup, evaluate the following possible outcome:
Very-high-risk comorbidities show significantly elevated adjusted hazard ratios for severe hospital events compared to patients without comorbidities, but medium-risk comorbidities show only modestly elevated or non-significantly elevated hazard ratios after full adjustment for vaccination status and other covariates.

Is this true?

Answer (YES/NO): NO